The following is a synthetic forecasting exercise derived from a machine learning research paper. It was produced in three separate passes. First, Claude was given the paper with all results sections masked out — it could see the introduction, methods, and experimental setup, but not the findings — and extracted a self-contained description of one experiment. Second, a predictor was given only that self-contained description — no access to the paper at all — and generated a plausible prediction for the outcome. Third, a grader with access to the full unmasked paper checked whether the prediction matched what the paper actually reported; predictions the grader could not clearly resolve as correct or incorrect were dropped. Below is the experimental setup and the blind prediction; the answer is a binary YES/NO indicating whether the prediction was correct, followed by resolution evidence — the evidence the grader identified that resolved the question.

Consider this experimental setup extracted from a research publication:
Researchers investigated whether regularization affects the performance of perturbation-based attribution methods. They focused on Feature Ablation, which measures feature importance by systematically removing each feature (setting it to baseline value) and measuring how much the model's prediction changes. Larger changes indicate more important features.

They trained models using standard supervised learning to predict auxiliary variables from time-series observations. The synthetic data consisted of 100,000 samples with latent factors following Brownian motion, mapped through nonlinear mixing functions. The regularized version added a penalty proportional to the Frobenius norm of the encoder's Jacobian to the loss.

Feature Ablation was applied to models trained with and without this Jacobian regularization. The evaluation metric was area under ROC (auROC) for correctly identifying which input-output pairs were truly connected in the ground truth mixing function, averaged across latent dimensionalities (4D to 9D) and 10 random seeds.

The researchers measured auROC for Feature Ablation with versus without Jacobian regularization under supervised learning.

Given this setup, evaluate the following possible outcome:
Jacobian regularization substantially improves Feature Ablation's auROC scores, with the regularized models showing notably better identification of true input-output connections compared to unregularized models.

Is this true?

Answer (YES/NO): YES